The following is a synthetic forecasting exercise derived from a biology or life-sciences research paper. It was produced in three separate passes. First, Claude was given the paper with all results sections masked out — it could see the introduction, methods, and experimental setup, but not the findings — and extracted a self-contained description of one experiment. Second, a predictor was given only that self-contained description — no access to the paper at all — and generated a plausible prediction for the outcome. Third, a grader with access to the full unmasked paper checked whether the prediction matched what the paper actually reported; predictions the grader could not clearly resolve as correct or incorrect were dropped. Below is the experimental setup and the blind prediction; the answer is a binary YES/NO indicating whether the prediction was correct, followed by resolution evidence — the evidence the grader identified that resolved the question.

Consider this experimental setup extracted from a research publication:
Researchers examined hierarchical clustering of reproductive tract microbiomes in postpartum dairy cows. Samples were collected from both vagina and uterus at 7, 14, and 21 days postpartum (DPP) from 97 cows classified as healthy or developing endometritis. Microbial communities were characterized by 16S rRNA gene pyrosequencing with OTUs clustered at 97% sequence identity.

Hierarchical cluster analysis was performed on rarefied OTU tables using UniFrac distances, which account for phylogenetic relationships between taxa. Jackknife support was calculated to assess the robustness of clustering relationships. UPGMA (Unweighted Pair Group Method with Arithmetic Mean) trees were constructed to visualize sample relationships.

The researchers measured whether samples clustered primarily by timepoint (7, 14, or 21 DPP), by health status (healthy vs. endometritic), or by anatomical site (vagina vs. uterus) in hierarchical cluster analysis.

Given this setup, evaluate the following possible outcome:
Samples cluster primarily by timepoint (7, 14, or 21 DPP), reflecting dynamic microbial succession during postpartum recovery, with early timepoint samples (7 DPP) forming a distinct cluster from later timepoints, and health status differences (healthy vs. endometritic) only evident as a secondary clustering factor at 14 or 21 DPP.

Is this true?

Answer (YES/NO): NO